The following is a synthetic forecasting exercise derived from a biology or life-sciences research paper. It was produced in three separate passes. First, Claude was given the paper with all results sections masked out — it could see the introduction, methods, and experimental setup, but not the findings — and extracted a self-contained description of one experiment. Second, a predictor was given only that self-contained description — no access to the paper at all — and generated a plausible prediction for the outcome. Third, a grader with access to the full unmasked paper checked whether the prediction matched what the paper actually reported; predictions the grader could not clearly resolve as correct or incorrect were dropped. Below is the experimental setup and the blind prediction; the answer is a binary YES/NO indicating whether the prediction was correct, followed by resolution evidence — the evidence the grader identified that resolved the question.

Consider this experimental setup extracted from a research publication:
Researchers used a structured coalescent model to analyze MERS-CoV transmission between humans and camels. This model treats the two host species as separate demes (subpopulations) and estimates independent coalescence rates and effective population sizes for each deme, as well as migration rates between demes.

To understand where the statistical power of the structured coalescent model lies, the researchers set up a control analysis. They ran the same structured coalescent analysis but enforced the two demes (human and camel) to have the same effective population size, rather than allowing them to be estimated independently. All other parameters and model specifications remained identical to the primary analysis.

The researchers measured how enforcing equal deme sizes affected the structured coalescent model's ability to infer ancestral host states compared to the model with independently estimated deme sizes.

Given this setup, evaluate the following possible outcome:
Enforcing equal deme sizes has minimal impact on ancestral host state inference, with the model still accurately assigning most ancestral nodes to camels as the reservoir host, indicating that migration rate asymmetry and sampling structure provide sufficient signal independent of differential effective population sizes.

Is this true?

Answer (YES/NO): NO